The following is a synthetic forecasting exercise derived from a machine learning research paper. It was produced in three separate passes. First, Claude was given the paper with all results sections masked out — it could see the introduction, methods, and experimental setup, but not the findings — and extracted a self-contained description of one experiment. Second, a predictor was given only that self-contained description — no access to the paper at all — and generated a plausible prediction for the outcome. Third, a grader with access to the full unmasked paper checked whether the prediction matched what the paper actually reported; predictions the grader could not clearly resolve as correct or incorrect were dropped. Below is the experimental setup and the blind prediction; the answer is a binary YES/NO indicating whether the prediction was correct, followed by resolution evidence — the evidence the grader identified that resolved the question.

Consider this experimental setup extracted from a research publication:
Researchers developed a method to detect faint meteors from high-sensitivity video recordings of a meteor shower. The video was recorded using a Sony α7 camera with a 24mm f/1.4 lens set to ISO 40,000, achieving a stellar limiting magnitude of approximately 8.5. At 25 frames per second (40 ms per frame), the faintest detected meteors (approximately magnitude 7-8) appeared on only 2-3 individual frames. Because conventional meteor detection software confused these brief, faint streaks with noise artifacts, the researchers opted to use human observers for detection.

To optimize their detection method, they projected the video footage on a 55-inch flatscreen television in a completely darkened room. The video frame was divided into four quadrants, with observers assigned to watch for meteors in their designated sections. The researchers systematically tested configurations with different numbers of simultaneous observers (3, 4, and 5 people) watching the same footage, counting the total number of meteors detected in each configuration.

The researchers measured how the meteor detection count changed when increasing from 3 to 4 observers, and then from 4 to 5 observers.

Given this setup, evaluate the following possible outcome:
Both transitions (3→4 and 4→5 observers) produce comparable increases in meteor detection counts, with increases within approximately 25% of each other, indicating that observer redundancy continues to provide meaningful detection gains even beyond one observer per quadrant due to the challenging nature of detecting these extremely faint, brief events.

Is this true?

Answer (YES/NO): NO